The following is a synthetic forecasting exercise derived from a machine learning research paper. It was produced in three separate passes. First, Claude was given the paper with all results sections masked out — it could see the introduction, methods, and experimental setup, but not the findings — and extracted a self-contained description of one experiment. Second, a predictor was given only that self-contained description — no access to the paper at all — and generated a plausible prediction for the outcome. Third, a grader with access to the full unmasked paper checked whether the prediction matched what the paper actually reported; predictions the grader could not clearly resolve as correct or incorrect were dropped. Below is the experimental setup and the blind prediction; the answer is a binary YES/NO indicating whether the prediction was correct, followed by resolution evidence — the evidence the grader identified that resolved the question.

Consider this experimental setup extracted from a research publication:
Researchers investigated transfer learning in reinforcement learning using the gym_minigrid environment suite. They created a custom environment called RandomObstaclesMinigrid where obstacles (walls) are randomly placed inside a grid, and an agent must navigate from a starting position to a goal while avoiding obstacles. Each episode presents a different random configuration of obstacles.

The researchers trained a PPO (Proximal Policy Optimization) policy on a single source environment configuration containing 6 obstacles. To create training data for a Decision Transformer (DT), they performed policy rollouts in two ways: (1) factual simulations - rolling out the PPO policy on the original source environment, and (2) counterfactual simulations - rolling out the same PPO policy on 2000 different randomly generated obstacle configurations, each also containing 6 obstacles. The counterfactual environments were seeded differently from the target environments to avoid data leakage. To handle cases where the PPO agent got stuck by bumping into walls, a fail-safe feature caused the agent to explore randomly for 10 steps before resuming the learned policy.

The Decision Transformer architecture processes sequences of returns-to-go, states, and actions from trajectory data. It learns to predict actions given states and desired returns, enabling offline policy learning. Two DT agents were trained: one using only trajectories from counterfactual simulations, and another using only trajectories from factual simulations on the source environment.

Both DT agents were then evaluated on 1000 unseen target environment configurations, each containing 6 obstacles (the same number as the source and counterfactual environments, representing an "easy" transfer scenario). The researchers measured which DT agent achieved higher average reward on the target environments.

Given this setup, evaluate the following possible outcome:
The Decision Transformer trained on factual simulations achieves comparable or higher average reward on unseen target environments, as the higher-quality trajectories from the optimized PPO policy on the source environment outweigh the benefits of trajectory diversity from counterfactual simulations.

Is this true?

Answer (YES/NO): NO